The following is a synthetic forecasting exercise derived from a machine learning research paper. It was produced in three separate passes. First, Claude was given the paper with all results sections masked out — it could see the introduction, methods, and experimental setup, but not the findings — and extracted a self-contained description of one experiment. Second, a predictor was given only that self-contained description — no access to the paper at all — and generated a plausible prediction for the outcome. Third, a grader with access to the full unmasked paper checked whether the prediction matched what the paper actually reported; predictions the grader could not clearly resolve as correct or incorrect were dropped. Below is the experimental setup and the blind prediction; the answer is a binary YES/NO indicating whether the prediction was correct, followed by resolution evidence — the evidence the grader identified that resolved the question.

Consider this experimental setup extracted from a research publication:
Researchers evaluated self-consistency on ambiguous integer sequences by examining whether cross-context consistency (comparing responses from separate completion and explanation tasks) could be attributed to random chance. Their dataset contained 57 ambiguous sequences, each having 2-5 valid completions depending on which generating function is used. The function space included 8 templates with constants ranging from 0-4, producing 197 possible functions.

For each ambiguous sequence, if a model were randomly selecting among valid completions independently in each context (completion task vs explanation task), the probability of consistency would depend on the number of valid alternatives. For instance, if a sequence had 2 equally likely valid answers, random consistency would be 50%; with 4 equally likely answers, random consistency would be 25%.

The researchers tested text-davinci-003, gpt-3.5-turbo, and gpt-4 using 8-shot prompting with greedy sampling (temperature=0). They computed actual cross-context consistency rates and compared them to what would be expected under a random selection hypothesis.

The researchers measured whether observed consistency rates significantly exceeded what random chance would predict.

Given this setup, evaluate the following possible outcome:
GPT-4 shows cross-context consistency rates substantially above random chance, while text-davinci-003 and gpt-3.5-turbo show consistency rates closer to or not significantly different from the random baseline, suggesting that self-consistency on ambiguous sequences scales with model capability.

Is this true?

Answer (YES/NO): NO